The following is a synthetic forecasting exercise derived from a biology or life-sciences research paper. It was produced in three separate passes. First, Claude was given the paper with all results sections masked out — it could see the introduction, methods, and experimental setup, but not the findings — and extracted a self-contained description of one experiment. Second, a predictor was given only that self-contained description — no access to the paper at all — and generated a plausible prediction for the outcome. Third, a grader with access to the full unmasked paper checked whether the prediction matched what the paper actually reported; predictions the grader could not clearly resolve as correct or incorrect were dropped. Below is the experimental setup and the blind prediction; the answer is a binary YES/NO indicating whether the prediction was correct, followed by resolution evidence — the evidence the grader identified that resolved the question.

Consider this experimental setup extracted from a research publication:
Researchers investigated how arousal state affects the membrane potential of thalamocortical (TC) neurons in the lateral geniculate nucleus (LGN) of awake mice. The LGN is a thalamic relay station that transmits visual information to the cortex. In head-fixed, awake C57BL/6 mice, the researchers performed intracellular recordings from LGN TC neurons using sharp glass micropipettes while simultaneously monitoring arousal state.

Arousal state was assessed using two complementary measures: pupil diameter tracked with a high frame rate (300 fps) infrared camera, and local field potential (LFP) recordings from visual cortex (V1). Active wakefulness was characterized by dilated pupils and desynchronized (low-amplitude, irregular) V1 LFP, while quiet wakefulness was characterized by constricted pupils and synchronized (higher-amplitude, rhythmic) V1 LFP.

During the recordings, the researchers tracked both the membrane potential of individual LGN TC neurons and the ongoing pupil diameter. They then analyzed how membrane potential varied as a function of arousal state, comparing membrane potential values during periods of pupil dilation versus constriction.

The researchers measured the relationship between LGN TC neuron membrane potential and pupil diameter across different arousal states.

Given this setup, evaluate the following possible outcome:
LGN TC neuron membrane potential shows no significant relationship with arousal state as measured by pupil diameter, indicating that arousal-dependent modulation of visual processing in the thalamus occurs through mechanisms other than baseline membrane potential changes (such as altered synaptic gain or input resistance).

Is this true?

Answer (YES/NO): NO